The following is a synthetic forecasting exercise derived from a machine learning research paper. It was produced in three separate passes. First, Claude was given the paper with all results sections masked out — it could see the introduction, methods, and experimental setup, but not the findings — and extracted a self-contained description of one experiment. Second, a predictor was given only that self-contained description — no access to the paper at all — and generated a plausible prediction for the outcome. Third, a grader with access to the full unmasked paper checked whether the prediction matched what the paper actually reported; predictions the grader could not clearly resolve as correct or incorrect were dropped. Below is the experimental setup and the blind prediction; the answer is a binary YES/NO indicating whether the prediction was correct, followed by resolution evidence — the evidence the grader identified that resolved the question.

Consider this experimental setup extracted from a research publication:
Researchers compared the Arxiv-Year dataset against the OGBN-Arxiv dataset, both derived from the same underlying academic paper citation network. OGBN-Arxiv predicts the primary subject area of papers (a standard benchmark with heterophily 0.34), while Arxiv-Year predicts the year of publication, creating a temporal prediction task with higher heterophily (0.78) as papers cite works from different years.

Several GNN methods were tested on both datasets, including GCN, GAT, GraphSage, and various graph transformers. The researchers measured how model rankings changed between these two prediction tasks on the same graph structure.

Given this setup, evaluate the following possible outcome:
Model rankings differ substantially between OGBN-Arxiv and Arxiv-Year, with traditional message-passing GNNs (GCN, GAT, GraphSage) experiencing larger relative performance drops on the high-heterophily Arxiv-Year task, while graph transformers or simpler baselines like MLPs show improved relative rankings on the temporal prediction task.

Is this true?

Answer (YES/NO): NO